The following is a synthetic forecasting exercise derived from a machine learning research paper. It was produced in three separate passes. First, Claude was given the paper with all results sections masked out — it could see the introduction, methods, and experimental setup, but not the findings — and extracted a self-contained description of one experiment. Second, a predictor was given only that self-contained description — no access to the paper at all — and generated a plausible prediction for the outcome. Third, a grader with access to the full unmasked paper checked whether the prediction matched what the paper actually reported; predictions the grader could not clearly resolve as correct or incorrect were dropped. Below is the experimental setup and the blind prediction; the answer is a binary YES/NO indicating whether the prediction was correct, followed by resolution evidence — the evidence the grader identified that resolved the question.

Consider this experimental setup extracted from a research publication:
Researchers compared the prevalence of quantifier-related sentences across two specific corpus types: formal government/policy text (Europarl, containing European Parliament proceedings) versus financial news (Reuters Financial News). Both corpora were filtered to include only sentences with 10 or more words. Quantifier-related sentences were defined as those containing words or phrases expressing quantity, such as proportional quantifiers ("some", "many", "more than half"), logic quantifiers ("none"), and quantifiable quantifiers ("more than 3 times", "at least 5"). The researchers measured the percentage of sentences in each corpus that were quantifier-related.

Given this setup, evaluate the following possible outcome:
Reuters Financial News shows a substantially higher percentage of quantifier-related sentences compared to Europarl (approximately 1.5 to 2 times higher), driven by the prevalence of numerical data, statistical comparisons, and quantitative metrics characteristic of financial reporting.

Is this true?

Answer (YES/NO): YES